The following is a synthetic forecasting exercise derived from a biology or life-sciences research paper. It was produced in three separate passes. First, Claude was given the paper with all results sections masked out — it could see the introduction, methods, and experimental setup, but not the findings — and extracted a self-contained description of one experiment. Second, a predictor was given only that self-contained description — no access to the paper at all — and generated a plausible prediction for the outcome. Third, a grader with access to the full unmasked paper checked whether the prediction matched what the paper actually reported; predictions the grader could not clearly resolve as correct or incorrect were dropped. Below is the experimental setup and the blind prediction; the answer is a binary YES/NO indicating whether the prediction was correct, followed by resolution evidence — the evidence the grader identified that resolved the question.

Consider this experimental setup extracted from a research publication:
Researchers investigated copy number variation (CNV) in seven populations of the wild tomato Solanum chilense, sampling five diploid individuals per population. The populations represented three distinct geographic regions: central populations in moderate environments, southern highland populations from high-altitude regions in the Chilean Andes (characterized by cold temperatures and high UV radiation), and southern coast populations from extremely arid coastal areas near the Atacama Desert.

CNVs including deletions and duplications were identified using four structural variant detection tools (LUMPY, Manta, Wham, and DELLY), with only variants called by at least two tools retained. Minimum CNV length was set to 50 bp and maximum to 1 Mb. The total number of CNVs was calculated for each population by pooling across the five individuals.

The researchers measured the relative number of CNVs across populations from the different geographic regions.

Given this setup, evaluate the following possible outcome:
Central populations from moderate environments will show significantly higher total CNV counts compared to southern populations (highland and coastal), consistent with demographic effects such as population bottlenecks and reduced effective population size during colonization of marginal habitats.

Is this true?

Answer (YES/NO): NO